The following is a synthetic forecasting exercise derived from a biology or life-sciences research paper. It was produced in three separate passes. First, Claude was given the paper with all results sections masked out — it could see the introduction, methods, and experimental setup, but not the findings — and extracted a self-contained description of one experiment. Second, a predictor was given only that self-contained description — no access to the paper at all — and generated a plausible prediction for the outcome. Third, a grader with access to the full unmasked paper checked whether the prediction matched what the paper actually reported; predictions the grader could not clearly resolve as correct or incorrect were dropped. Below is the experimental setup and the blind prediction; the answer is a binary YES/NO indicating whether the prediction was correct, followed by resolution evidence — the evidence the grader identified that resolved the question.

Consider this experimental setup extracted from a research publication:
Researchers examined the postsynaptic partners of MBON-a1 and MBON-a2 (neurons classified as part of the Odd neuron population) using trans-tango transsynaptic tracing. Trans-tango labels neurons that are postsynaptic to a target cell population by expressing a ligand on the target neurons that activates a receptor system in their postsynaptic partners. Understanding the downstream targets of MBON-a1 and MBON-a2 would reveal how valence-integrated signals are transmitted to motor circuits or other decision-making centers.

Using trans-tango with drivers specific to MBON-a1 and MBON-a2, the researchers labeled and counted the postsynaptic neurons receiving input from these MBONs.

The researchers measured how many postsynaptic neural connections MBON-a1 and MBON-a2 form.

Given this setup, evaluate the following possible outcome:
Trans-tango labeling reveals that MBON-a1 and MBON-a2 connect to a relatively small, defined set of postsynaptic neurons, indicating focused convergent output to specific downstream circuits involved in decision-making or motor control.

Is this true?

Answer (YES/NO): NO